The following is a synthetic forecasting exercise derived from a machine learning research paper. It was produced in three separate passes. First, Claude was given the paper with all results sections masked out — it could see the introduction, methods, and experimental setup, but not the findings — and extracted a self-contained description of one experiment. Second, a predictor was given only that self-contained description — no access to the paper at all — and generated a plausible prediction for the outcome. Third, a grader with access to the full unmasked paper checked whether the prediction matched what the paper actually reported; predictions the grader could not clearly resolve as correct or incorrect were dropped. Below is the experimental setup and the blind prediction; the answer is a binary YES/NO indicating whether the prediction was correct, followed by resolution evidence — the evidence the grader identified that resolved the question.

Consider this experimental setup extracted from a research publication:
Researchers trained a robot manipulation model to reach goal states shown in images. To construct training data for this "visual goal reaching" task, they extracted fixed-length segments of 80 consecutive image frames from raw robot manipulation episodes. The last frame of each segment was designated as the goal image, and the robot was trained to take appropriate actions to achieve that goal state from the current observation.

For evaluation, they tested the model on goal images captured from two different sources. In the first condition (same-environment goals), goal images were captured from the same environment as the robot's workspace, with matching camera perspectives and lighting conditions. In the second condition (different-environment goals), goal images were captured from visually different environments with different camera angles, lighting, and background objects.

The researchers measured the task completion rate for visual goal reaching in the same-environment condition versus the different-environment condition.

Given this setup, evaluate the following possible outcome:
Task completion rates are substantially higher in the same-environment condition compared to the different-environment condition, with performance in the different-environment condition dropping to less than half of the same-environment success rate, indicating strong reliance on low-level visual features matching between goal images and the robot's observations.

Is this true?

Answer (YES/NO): NO